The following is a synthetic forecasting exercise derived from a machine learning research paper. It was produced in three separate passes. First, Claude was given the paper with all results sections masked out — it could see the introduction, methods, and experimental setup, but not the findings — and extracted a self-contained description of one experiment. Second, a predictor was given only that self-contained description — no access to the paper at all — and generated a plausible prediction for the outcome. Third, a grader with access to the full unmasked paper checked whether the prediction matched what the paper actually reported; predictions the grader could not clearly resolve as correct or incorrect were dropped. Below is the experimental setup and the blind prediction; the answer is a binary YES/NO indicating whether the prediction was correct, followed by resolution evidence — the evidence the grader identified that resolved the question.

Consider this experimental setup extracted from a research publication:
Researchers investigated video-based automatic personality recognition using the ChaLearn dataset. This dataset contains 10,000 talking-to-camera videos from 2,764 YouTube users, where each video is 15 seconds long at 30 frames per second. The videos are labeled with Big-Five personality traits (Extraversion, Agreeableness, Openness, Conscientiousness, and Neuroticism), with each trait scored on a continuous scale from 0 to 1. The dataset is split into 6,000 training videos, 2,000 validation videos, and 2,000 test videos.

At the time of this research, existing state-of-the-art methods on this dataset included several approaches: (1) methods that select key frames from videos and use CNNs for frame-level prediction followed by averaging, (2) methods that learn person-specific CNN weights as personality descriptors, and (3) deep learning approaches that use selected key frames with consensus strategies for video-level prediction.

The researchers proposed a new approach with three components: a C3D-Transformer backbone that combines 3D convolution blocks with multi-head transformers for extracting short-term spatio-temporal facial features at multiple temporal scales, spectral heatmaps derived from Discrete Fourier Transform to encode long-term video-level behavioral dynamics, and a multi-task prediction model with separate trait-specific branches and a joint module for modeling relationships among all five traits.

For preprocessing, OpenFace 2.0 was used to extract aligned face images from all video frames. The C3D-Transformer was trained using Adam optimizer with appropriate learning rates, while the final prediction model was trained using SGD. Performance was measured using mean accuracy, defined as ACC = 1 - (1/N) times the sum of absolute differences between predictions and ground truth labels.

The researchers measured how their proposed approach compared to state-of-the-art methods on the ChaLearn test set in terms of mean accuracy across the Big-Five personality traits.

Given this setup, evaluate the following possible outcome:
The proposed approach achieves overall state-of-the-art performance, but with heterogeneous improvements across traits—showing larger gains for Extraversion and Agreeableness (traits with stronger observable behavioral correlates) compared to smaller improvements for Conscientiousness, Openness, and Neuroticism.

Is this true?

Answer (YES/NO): NO